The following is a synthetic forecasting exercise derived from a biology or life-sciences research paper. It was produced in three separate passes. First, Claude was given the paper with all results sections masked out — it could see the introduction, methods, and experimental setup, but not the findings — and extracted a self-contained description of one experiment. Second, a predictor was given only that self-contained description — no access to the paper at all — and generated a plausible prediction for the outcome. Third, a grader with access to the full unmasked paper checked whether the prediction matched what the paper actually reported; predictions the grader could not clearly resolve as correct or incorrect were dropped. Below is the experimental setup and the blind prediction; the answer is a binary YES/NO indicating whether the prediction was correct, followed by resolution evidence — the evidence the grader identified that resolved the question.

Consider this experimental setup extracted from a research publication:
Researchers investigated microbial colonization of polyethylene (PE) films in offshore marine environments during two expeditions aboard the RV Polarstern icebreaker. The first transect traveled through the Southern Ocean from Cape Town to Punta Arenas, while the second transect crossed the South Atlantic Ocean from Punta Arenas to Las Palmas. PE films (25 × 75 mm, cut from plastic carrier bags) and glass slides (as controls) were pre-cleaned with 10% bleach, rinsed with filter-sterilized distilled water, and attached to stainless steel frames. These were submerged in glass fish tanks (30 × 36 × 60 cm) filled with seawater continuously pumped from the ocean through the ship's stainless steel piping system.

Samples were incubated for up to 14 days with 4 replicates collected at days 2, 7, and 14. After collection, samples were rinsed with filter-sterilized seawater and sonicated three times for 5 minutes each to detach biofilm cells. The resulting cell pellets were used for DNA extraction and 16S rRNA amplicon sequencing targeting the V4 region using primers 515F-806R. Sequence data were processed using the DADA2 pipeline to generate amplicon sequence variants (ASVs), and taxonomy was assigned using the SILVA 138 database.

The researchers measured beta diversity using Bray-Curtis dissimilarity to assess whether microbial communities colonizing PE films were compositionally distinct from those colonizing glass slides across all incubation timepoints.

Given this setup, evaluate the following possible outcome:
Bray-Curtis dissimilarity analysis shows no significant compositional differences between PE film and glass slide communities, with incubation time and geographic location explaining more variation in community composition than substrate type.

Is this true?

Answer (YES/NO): NO